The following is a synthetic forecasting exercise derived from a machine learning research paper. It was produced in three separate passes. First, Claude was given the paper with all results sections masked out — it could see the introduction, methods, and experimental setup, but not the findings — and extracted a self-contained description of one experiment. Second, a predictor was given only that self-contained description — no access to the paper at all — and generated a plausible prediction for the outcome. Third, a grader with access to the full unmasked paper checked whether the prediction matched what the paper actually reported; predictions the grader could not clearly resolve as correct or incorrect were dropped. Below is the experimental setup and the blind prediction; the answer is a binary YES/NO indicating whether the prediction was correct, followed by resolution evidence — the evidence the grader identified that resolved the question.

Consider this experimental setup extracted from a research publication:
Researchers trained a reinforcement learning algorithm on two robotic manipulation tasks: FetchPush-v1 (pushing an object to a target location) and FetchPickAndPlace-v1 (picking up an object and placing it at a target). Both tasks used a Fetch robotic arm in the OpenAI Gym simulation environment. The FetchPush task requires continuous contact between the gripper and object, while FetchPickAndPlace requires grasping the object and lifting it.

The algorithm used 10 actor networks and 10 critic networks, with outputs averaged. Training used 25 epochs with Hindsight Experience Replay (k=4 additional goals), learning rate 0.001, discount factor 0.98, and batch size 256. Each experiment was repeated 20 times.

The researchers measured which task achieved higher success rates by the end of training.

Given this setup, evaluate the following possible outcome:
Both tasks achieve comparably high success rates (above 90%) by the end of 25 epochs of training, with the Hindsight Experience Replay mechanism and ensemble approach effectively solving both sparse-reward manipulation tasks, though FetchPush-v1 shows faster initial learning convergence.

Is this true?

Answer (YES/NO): NO